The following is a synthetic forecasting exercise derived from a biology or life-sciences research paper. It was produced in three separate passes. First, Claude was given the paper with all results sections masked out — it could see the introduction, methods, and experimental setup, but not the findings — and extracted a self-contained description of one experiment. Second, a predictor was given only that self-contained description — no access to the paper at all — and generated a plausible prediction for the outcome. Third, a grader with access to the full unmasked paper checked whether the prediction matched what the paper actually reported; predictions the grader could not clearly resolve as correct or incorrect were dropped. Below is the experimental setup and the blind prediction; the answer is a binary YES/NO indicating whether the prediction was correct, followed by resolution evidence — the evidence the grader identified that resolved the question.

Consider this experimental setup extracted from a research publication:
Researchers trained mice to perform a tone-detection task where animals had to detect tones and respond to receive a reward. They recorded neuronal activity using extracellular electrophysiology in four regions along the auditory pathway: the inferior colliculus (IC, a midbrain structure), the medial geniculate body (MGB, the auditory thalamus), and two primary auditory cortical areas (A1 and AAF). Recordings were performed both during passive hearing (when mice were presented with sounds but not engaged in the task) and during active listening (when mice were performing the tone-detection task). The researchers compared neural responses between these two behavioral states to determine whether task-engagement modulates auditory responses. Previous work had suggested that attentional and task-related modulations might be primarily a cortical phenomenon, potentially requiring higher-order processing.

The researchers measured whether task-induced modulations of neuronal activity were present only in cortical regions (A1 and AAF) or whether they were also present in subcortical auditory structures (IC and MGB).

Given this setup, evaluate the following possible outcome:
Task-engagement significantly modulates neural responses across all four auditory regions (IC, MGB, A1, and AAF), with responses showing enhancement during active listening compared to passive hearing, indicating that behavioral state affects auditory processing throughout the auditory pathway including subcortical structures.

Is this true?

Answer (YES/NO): NO